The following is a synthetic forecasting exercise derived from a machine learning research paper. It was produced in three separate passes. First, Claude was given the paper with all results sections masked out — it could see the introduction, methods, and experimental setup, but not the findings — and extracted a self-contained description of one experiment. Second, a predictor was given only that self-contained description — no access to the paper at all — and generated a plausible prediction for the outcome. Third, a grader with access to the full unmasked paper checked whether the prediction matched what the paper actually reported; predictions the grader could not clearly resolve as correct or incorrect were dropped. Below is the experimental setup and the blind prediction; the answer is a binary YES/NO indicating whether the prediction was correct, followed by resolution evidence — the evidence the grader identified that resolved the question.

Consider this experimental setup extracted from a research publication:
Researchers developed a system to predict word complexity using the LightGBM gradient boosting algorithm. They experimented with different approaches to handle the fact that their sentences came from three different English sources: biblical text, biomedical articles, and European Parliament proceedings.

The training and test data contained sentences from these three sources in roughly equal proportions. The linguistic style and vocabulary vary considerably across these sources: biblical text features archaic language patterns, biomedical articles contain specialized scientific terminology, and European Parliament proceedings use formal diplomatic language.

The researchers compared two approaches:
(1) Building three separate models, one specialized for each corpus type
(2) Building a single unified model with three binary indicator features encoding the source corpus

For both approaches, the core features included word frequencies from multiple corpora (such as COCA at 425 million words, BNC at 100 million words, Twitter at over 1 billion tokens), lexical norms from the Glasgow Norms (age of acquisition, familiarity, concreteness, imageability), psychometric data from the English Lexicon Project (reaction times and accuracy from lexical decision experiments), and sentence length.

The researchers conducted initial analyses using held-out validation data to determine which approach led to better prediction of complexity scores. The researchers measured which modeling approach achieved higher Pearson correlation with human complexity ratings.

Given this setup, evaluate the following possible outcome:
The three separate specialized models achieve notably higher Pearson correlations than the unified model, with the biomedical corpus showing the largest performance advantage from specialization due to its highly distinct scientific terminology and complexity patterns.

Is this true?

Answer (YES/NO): NO